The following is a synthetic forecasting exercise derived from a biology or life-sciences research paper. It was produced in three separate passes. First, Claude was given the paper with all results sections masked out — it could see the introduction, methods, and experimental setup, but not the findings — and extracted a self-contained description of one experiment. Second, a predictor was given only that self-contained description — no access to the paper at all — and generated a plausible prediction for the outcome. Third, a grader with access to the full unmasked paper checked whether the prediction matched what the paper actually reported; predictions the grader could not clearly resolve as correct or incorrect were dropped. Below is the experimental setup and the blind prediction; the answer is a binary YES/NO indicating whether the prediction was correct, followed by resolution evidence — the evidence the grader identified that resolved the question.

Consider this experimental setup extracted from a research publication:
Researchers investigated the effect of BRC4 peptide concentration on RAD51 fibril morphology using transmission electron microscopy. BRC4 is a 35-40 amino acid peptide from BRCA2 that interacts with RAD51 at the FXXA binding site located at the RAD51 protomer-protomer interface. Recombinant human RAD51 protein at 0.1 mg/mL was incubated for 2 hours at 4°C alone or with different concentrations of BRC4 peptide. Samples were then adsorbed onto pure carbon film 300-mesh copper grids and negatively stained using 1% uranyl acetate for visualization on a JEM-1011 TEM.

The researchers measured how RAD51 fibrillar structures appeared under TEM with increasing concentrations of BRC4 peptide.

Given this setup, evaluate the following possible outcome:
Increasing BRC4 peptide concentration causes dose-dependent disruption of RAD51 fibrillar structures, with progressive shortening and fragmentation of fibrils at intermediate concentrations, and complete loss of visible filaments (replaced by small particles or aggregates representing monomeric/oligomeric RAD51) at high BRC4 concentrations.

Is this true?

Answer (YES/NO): YES